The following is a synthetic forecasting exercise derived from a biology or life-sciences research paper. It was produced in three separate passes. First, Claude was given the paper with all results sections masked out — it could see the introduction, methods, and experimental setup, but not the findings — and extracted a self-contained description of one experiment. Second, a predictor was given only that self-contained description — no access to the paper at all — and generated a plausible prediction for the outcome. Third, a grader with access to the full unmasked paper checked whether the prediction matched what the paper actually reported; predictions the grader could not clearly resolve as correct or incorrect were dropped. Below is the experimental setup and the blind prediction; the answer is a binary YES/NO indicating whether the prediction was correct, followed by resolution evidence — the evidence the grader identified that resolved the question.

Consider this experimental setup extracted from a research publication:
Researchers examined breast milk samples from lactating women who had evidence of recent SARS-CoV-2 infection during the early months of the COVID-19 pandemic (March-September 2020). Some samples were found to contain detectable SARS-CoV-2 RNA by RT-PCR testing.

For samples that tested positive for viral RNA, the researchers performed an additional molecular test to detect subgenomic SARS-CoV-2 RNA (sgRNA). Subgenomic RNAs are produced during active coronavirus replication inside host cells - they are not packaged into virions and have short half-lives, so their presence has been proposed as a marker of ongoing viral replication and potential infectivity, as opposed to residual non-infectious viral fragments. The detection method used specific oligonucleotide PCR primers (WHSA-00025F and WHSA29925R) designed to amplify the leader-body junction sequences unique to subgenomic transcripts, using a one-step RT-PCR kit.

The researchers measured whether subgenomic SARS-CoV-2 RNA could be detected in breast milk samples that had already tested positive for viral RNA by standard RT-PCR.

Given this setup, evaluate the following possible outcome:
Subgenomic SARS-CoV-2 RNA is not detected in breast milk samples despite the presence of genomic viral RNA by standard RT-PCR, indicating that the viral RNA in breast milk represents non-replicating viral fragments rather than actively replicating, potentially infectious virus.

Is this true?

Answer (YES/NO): YES